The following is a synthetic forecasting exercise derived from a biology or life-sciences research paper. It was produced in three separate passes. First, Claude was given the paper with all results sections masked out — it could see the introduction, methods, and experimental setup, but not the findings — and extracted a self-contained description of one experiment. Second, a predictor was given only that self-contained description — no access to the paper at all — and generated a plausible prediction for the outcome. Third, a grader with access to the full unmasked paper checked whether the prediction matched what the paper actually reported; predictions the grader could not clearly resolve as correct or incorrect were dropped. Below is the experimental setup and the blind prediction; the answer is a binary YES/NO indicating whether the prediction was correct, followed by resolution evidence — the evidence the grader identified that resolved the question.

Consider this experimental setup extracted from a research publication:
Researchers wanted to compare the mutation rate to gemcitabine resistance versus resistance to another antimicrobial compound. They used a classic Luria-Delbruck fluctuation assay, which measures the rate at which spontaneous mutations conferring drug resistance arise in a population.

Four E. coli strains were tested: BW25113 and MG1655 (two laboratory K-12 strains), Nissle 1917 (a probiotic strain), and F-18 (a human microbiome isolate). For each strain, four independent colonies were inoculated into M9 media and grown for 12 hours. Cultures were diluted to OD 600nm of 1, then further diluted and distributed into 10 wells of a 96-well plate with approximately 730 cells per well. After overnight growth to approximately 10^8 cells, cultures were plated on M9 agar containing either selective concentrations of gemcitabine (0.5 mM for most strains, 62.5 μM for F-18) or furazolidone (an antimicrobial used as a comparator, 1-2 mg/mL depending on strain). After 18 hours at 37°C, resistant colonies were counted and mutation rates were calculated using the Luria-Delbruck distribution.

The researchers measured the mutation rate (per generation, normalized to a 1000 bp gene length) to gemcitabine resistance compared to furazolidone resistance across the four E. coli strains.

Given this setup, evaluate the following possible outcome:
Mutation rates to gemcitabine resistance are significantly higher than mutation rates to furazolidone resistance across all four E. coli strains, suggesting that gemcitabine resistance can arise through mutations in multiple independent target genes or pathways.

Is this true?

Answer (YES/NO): NO